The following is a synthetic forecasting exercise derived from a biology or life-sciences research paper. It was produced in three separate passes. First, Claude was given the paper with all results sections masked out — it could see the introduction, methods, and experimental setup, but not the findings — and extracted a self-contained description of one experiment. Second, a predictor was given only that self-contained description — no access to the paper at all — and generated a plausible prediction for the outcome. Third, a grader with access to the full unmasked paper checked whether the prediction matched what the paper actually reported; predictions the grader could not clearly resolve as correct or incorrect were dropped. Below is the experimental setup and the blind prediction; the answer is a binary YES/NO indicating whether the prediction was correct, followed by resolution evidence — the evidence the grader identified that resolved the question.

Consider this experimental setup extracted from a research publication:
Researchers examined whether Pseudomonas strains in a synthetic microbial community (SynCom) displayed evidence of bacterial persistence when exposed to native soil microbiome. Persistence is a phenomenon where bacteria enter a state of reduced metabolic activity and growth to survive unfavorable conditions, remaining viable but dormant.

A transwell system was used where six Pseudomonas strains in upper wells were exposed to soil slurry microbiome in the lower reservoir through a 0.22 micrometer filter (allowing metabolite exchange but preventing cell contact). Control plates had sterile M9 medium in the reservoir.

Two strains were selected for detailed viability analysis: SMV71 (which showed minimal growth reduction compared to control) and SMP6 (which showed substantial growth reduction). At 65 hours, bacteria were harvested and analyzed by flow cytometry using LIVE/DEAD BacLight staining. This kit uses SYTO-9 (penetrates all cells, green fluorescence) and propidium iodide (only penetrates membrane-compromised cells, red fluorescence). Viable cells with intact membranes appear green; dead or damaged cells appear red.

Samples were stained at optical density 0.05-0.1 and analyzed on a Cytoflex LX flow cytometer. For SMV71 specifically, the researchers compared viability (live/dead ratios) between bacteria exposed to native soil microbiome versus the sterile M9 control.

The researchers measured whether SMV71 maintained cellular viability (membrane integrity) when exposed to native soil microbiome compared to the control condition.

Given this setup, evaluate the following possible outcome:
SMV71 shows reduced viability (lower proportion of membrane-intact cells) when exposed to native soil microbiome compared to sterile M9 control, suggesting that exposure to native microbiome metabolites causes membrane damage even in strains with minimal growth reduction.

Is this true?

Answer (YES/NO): YES